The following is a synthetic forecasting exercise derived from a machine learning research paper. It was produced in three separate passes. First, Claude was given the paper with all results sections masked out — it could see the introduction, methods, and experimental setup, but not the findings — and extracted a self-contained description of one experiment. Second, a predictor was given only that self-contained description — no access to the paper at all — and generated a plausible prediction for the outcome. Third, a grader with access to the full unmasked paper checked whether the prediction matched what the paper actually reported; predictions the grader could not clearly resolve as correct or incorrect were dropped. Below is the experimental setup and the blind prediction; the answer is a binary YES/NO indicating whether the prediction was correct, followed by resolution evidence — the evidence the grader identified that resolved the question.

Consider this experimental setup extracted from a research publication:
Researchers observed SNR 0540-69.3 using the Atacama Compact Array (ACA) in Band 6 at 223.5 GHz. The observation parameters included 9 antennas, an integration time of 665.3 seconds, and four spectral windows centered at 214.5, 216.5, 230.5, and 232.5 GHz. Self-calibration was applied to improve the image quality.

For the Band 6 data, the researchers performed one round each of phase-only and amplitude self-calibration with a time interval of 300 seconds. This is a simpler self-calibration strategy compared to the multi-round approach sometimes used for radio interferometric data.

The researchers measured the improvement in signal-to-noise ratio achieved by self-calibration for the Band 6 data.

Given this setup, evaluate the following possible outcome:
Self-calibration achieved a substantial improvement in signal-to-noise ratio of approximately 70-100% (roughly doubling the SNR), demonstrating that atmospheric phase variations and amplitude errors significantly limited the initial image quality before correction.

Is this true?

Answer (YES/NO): NO